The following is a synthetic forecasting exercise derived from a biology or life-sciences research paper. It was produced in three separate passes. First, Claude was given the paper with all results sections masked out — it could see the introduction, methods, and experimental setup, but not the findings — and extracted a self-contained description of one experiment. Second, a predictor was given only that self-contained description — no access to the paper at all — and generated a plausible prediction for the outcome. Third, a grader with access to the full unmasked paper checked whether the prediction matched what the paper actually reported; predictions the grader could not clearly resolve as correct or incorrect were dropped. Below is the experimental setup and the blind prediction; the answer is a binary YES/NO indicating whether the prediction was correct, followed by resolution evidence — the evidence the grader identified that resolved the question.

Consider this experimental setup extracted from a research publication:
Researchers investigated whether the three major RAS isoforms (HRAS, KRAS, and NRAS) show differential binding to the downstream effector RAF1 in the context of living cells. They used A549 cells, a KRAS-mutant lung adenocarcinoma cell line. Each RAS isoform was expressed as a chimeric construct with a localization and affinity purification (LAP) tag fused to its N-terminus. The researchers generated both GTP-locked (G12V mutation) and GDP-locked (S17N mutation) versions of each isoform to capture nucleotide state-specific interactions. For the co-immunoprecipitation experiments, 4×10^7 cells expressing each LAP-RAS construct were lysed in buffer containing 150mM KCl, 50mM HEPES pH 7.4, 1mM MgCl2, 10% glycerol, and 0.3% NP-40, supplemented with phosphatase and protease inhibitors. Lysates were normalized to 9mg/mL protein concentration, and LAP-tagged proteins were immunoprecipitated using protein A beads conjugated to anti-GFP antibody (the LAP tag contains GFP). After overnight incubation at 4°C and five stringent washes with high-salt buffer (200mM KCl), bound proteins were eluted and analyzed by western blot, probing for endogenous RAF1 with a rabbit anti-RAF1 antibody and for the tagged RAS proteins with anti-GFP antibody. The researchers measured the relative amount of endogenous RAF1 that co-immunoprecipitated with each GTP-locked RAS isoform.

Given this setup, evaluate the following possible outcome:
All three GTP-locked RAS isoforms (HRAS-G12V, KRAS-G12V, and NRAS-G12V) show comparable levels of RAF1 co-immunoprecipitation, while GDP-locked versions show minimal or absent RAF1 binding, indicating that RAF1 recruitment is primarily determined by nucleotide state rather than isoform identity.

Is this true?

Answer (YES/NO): NO